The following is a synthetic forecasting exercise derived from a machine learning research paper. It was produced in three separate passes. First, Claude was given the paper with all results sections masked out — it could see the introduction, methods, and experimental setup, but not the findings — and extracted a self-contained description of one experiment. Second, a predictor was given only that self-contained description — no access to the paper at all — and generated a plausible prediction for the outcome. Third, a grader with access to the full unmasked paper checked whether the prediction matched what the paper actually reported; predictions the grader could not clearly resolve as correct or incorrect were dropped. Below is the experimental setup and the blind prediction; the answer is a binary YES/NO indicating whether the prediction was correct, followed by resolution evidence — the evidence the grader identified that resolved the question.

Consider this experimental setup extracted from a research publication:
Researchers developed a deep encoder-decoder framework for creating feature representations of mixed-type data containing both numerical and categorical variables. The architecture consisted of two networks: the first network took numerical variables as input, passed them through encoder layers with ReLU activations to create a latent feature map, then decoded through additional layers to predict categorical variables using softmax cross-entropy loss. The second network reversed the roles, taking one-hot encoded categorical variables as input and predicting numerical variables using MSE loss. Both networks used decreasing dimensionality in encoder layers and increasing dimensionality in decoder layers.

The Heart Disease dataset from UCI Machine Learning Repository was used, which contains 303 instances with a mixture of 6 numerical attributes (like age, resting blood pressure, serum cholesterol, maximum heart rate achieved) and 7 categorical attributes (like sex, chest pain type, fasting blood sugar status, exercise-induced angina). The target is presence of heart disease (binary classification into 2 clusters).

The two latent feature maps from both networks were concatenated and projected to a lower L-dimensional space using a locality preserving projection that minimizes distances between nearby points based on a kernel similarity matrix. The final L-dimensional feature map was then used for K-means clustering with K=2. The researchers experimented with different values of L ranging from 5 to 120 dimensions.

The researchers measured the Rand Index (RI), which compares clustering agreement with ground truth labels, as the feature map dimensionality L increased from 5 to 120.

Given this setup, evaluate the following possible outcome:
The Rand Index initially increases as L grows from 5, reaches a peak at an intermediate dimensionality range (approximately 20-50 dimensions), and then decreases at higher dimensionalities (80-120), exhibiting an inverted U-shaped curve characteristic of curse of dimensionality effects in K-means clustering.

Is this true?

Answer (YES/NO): NO